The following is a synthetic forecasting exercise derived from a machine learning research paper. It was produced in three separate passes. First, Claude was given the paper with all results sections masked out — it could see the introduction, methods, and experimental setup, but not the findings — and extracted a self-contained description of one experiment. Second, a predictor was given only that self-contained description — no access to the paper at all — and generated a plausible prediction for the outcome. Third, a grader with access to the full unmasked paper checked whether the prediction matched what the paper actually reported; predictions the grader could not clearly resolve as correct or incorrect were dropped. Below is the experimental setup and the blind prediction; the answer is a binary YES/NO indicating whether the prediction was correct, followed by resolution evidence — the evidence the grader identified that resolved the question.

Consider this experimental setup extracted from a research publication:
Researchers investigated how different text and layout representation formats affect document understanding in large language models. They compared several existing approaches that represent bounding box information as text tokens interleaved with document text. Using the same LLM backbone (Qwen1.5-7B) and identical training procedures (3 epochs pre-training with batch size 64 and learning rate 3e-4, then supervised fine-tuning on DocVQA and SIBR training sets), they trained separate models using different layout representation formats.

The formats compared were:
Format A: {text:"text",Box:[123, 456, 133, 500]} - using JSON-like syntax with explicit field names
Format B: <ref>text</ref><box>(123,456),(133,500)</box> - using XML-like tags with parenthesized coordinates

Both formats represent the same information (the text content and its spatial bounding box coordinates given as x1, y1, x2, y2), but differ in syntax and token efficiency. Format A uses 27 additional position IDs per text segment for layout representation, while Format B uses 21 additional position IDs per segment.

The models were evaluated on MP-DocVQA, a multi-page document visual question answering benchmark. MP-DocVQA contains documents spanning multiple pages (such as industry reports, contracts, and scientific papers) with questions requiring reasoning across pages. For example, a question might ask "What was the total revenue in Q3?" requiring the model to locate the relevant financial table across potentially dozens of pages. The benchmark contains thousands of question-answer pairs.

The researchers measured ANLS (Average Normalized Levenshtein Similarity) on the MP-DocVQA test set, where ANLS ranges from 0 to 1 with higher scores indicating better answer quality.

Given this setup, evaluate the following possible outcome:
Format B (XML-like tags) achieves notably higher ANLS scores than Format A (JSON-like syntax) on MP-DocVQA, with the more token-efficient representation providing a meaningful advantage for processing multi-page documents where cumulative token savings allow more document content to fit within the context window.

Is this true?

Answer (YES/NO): NO